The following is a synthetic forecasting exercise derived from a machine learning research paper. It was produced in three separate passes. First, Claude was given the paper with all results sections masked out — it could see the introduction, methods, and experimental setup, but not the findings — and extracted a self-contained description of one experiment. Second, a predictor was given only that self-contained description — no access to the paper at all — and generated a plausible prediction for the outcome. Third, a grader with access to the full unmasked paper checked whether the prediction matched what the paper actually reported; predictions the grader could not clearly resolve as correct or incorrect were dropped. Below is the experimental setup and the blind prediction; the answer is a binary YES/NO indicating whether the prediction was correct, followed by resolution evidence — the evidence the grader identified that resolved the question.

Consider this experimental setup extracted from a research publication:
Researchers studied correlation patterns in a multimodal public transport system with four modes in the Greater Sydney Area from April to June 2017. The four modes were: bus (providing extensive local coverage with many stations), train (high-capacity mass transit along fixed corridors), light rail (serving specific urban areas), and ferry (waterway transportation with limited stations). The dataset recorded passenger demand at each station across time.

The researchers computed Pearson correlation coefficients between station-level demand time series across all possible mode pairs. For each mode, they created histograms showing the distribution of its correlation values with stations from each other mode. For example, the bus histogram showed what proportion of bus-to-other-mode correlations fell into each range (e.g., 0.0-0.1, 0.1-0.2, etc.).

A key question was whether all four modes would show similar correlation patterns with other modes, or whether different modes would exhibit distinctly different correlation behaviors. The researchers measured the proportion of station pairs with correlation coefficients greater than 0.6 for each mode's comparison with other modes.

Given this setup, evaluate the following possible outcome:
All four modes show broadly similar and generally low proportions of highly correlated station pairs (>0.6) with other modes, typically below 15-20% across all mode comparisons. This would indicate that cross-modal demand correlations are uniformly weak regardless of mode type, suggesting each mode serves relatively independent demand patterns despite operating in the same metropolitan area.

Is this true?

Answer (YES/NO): NO